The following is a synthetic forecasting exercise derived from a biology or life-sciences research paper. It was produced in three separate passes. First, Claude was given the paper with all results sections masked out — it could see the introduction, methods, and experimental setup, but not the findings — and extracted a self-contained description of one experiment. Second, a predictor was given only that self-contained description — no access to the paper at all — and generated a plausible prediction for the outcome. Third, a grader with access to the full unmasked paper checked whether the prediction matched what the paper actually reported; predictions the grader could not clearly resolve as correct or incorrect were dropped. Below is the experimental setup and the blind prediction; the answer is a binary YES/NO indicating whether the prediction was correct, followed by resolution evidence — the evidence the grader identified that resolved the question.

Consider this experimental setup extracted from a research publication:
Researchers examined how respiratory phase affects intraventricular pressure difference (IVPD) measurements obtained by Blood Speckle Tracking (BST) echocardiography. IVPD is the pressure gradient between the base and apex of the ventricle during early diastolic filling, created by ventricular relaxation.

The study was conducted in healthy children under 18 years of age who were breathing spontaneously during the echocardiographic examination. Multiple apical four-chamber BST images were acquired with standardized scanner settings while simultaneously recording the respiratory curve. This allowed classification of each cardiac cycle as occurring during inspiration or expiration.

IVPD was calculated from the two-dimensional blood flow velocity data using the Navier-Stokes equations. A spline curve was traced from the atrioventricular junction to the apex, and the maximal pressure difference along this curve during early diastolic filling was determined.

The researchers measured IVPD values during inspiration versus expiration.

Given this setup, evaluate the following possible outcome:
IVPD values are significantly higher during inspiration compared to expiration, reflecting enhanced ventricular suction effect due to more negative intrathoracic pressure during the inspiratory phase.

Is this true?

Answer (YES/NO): NO